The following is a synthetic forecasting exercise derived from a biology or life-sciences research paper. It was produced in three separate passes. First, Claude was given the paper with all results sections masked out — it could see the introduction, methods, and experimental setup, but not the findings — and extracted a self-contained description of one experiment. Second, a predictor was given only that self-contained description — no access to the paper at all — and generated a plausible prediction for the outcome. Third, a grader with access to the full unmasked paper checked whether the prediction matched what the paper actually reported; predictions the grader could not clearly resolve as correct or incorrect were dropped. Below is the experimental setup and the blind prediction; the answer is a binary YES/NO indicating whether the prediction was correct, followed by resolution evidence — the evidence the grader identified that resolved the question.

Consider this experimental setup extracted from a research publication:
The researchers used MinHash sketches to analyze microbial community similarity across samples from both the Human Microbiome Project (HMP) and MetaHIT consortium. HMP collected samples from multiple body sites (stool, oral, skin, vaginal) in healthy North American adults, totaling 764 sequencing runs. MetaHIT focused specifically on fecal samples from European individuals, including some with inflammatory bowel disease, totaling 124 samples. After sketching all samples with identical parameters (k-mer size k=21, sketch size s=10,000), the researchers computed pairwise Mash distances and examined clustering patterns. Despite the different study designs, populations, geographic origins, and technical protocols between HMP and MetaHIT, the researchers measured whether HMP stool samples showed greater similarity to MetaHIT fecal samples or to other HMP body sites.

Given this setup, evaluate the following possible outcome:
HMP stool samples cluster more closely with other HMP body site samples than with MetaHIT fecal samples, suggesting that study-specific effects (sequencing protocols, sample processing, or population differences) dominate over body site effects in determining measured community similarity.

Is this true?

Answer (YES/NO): NO